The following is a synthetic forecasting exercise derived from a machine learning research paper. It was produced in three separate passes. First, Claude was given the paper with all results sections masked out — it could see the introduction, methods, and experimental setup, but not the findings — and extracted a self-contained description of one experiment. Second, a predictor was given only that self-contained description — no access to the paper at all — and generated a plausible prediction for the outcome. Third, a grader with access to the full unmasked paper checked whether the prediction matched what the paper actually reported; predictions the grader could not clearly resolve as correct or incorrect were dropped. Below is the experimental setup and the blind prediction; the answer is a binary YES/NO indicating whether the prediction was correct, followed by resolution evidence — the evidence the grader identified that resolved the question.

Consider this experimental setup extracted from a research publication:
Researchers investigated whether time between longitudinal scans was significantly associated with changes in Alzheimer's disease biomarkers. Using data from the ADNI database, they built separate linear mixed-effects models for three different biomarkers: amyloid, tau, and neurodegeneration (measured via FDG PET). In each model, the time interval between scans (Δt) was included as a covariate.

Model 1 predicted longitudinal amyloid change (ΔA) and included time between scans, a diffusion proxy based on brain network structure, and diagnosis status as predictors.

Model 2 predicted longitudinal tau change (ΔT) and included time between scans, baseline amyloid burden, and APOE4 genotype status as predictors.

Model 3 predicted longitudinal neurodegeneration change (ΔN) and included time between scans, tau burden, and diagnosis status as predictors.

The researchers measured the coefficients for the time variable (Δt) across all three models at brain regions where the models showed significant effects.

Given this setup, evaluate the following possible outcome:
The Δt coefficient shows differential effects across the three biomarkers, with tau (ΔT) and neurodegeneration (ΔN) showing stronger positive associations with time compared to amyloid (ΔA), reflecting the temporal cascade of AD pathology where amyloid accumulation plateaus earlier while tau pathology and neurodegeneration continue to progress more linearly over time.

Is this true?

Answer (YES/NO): NO